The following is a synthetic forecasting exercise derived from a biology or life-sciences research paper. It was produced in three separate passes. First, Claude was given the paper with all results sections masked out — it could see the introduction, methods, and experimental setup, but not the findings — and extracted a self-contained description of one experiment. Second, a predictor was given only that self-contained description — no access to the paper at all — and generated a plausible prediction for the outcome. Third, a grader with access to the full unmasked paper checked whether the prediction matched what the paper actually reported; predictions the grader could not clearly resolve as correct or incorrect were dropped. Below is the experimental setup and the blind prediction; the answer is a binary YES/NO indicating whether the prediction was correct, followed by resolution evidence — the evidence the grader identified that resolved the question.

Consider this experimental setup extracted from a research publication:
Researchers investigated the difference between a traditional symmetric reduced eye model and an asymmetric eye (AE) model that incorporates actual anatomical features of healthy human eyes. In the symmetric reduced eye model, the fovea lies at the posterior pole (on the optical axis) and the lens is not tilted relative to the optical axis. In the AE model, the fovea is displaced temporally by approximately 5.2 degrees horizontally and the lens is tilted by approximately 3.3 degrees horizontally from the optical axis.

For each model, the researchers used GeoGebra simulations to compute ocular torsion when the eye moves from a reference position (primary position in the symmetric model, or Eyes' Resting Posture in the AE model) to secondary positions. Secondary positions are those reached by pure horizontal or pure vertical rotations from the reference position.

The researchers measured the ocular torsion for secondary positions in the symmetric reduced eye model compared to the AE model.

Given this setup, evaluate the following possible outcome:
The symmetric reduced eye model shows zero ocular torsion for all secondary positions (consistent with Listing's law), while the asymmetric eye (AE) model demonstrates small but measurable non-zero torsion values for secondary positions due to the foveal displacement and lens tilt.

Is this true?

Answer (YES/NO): NO